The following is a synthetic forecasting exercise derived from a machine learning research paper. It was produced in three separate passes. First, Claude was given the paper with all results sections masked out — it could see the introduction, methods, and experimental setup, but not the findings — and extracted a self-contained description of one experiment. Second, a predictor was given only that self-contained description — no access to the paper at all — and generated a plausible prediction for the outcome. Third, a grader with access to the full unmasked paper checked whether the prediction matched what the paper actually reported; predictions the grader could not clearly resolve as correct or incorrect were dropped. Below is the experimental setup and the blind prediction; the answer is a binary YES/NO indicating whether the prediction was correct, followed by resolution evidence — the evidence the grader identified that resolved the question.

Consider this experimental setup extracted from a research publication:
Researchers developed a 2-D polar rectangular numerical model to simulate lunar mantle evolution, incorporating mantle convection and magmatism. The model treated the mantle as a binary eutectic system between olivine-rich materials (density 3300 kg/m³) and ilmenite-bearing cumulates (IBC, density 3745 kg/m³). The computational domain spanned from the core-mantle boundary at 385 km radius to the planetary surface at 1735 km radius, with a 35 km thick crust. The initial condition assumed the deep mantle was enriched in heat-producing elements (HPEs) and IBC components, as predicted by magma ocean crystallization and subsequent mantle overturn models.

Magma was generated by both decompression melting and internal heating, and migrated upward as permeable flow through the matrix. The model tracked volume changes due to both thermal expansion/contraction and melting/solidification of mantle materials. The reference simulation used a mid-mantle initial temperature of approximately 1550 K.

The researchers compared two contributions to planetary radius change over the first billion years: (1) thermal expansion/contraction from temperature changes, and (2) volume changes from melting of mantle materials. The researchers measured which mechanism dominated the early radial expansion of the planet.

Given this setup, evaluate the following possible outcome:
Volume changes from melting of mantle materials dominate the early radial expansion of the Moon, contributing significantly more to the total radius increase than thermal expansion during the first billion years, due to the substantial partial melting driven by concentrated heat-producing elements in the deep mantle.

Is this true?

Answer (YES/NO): YES